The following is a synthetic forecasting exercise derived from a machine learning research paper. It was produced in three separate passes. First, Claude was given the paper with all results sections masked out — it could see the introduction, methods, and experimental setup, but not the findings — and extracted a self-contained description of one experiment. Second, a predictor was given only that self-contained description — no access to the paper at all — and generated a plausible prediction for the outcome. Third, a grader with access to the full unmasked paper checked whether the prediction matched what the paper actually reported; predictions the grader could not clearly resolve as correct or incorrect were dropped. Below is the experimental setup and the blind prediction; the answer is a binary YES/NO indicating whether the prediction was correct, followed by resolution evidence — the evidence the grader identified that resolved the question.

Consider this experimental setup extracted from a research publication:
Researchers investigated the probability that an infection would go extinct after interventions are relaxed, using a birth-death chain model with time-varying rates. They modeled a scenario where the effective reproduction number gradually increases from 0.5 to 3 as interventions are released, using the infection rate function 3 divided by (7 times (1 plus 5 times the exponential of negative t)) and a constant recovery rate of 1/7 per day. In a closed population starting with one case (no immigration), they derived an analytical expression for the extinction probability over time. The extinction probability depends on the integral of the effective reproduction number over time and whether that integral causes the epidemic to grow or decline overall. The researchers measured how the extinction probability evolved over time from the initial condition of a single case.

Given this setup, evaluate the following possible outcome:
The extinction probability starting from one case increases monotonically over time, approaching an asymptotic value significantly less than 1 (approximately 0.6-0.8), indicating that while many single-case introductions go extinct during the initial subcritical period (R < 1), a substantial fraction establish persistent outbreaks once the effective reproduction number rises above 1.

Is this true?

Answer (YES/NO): NO